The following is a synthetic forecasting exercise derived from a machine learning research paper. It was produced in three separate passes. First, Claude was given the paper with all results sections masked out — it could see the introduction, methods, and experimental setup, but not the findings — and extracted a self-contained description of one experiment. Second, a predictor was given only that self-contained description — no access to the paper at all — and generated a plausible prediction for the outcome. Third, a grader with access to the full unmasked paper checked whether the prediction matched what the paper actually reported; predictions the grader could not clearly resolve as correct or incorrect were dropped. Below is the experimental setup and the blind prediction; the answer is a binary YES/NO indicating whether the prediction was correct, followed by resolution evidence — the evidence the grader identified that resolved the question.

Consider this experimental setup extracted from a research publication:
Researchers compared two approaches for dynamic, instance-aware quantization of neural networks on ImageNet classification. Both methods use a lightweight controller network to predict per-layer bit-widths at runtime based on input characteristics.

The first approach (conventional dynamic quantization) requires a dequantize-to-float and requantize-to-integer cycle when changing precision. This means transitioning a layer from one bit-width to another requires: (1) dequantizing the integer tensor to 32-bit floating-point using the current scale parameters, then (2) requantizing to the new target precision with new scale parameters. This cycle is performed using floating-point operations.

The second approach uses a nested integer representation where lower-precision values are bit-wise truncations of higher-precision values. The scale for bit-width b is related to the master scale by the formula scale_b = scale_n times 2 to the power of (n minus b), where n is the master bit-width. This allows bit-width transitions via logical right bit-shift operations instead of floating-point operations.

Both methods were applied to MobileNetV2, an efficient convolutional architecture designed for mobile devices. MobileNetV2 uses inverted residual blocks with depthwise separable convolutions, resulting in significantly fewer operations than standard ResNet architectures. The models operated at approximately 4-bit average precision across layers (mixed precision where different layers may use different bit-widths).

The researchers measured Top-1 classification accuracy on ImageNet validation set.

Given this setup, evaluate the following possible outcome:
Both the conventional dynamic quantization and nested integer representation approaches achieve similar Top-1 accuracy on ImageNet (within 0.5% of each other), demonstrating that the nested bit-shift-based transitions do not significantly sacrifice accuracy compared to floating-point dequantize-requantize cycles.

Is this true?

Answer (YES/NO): YES